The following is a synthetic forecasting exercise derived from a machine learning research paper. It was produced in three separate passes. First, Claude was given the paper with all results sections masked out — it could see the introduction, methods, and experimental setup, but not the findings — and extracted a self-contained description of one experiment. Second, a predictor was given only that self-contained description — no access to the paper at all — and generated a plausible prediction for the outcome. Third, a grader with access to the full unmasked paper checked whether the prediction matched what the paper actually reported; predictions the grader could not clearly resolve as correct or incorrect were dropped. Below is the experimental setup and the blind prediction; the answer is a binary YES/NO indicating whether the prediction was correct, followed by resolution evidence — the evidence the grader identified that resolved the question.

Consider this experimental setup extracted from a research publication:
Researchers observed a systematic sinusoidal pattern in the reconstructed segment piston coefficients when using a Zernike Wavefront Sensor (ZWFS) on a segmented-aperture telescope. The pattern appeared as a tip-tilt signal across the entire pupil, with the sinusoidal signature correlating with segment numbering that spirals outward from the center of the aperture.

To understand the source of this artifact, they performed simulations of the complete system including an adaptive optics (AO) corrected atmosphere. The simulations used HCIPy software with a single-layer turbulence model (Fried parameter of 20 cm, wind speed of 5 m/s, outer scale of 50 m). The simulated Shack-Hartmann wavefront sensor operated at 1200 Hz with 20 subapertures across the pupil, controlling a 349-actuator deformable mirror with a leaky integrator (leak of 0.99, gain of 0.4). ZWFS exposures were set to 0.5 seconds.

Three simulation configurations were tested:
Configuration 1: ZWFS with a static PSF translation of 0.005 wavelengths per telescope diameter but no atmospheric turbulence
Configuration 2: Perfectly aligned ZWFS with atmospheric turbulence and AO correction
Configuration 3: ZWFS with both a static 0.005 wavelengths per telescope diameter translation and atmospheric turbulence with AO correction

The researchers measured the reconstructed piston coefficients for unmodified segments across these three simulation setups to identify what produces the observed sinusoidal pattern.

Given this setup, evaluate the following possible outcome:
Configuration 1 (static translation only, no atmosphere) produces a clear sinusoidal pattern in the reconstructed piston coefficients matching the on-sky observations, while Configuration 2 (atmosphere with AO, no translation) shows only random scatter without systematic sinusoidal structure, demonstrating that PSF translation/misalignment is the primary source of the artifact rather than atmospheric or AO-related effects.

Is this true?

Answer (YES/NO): YES